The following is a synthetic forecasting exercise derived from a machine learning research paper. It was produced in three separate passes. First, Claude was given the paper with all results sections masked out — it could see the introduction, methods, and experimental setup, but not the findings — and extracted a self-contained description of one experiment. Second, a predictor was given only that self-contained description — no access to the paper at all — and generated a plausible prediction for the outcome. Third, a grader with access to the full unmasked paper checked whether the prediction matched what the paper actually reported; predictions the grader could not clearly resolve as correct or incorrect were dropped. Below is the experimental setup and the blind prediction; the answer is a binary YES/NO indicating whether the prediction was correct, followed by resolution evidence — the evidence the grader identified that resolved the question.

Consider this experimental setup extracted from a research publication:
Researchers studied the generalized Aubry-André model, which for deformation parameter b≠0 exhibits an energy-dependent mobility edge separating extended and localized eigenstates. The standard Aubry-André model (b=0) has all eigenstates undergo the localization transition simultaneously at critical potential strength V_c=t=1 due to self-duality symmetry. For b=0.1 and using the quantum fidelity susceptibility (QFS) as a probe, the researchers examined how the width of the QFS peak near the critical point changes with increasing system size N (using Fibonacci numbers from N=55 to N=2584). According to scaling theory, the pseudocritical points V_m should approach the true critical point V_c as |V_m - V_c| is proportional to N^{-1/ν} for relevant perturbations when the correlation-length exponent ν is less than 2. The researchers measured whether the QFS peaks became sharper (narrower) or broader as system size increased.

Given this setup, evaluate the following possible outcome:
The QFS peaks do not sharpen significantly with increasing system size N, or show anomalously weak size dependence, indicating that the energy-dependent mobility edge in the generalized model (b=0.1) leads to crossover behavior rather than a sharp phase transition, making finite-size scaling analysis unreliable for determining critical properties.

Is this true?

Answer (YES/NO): NO